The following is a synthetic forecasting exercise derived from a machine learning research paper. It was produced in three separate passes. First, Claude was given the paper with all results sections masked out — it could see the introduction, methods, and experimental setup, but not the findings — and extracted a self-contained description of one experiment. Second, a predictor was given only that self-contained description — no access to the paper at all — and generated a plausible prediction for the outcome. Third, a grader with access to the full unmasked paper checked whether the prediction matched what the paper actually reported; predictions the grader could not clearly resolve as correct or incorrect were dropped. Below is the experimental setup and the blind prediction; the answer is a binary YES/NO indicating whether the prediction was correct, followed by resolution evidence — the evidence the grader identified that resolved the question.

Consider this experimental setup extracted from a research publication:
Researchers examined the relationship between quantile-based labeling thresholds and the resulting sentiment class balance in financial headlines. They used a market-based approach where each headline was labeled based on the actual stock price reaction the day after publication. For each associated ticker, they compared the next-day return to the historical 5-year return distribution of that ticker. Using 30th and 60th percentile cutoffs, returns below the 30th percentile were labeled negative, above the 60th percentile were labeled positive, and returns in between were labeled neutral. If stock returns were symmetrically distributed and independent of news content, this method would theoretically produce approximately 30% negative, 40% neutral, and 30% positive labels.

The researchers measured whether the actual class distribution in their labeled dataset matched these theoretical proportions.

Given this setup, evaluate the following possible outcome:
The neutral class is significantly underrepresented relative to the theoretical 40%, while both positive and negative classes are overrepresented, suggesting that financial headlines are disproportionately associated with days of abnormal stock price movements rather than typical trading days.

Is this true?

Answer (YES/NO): NO